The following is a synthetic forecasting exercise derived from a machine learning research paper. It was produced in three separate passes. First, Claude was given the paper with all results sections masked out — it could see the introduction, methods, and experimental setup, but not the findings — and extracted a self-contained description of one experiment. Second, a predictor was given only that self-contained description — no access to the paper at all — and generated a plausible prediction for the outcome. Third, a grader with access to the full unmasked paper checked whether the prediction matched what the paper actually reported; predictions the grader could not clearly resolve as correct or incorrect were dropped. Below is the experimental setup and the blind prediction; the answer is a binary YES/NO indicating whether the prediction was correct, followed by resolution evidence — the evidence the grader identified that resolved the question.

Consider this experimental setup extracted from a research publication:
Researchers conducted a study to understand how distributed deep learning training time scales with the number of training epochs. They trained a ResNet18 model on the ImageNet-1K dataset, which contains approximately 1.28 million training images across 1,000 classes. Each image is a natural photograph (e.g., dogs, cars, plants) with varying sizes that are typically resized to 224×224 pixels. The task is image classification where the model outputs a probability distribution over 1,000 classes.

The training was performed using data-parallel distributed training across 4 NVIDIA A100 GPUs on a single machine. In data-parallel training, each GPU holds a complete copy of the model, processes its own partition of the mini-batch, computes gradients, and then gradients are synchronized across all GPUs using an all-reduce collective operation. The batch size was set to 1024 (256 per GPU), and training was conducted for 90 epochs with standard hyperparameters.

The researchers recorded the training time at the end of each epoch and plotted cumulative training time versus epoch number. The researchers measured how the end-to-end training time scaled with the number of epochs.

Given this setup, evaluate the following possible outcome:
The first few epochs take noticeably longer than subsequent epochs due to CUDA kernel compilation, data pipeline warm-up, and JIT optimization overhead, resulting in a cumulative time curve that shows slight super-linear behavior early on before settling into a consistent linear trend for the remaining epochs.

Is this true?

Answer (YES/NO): NO